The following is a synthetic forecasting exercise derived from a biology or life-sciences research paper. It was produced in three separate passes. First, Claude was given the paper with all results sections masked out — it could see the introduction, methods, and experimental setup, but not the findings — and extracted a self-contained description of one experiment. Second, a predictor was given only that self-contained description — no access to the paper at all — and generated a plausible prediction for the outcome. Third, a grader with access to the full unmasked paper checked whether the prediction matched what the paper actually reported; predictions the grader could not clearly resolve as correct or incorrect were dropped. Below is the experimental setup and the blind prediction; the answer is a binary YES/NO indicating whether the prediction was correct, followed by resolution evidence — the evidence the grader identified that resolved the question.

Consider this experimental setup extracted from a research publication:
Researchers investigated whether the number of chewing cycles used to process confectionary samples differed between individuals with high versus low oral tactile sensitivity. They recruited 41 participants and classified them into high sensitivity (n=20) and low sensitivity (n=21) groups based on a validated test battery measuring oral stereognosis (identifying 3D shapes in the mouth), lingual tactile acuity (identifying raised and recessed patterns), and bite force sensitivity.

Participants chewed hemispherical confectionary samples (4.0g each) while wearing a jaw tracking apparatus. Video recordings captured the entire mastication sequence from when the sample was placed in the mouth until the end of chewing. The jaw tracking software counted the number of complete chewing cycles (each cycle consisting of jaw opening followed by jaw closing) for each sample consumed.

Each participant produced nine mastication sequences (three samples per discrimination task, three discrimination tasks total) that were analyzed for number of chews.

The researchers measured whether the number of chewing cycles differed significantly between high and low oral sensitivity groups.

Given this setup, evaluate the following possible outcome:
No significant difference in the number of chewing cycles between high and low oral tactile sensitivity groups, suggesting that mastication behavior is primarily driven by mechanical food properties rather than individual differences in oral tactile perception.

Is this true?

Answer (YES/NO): YES